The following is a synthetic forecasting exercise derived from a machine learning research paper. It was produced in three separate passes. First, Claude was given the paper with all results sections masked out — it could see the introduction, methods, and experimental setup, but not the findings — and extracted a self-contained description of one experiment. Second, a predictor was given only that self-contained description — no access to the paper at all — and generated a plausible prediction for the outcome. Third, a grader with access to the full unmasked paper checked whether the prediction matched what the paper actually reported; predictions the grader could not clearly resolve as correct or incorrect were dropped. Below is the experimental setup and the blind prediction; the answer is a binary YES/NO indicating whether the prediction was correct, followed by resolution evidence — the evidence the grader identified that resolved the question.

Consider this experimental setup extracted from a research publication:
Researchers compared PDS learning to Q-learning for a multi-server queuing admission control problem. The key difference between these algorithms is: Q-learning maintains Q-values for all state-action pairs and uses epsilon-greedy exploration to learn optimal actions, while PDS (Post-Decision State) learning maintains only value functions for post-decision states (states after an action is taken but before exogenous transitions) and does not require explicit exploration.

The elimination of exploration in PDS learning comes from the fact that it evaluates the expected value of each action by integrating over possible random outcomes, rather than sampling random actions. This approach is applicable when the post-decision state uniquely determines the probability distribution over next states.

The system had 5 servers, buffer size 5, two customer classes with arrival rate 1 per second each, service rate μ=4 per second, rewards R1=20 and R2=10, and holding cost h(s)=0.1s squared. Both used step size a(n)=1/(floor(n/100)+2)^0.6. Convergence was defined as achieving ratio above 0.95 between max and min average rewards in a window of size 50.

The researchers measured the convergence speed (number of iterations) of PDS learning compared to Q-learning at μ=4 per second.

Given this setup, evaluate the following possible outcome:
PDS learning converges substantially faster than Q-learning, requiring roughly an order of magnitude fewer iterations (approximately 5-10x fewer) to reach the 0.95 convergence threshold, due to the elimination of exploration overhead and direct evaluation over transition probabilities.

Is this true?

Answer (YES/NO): NO